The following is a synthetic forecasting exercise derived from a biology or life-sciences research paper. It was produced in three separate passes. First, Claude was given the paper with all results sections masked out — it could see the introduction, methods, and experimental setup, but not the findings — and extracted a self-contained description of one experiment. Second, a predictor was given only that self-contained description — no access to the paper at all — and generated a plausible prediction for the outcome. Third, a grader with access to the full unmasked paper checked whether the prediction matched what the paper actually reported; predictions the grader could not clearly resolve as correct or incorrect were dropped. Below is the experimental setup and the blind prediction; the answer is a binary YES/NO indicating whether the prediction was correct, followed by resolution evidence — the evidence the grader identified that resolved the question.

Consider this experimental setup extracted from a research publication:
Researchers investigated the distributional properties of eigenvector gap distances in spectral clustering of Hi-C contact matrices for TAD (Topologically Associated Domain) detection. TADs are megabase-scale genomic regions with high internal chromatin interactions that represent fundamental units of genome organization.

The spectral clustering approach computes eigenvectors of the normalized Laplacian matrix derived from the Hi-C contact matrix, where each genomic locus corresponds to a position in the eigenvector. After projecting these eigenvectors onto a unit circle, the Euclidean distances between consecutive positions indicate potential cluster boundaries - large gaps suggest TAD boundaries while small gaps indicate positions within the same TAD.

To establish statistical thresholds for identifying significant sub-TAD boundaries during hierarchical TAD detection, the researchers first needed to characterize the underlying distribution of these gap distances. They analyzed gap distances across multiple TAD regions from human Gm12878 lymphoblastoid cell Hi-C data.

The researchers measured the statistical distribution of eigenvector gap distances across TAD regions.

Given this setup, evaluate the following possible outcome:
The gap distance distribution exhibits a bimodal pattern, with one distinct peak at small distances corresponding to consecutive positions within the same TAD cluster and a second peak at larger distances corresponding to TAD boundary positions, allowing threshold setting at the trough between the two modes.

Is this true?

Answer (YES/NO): NO